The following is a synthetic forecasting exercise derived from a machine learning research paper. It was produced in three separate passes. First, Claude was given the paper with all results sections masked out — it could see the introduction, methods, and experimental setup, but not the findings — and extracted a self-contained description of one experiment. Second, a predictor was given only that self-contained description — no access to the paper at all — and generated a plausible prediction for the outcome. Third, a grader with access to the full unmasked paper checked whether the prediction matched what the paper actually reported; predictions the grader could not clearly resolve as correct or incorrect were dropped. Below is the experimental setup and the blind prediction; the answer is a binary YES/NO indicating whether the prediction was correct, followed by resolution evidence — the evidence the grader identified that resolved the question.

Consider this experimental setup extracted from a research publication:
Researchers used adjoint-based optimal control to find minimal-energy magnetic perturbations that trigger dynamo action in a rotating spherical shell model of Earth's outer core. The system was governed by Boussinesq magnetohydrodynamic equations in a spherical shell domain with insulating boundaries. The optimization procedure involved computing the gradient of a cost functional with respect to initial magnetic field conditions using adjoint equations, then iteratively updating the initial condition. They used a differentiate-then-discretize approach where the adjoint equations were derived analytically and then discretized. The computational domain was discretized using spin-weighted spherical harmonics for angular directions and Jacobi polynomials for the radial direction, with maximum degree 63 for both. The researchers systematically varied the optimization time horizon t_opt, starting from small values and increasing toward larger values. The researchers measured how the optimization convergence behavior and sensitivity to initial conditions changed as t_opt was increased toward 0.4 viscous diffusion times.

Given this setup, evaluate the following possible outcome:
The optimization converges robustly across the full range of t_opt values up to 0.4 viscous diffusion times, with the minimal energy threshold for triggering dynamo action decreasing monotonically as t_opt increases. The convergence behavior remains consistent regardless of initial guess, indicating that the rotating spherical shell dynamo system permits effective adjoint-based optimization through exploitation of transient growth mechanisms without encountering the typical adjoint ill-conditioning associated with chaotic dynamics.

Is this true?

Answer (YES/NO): NO